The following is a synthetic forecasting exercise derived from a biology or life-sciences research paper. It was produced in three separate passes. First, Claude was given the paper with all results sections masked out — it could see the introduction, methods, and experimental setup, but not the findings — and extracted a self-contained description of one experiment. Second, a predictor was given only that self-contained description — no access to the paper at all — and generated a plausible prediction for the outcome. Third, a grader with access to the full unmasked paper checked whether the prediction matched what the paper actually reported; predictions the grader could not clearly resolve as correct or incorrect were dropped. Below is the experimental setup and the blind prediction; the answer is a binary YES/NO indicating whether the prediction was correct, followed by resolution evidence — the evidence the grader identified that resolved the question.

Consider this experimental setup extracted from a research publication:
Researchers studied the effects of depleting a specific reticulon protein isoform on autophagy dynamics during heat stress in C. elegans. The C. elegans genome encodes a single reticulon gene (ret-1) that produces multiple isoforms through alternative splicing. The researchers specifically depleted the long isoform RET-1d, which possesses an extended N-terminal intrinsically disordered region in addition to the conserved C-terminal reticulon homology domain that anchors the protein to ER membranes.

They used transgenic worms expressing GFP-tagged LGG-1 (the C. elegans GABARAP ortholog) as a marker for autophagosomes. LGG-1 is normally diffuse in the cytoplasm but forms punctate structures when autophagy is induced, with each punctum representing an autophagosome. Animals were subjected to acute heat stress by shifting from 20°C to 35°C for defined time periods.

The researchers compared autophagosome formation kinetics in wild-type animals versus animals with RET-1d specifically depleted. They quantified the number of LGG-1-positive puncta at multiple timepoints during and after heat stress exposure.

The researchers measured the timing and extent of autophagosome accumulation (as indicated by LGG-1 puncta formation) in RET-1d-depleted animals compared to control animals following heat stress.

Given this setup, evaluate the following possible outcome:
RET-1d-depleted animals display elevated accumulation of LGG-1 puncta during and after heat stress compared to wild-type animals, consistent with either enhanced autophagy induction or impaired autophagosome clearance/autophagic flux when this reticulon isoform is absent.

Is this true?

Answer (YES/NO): NO